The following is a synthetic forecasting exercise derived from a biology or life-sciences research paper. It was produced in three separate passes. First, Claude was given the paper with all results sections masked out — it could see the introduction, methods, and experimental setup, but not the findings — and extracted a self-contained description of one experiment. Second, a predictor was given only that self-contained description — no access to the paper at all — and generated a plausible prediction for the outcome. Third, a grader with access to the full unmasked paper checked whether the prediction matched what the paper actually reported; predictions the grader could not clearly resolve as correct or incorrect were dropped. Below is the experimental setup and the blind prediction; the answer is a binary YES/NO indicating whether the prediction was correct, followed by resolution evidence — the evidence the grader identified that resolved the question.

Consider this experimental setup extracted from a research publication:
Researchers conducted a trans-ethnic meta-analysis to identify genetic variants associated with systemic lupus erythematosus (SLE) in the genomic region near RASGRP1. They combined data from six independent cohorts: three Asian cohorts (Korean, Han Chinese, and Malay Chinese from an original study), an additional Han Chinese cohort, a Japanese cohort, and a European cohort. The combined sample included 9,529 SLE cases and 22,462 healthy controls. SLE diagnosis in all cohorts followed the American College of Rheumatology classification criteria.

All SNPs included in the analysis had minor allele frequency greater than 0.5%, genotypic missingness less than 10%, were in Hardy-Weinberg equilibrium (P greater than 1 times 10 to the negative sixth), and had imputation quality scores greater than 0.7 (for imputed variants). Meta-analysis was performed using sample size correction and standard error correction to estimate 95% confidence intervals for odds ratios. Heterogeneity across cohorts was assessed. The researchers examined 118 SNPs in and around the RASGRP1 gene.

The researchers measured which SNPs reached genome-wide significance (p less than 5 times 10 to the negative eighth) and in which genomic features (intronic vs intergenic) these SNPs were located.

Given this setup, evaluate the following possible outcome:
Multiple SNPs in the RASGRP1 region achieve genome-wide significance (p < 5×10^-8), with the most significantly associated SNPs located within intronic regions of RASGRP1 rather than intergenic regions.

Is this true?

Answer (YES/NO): YES